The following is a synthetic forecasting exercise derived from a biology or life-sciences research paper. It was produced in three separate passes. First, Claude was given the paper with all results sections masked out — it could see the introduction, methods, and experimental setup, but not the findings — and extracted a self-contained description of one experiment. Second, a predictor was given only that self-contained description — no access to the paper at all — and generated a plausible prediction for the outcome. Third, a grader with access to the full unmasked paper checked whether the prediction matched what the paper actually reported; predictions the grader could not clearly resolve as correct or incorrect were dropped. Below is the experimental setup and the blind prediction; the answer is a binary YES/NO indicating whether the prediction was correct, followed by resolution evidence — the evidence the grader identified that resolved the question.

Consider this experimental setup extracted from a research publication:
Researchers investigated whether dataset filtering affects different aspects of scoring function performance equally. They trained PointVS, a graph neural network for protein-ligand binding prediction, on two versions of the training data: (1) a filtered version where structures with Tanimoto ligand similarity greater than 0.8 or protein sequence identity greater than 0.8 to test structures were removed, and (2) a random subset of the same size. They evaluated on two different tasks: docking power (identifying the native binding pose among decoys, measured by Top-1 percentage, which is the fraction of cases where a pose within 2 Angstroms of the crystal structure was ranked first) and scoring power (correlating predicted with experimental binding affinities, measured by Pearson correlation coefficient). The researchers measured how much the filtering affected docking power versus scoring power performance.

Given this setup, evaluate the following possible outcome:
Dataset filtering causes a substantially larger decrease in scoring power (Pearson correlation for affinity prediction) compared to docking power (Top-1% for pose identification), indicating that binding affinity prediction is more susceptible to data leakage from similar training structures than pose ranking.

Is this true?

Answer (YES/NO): YES